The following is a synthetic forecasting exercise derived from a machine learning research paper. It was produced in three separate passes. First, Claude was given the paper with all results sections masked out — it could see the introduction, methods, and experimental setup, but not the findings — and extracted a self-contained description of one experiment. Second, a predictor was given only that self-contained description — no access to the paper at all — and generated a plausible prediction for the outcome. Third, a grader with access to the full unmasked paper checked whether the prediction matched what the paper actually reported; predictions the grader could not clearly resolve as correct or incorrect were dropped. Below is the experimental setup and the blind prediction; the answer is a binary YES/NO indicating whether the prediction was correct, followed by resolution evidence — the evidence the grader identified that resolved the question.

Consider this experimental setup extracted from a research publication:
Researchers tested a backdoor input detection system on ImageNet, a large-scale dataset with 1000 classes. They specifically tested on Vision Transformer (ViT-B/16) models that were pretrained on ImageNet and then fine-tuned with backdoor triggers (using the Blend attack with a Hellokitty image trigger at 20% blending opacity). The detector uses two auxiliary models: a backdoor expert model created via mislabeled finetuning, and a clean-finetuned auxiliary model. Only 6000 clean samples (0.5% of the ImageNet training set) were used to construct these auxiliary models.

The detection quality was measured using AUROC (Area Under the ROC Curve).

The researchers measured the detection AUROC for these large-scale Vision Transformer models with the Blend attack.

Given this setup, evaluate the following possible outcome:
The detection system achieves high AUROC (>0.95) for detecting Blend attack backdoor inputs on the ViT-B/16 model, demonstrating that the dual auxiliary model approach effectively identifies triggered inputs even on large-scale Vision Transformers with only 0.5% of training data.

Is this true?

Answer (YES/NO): YES